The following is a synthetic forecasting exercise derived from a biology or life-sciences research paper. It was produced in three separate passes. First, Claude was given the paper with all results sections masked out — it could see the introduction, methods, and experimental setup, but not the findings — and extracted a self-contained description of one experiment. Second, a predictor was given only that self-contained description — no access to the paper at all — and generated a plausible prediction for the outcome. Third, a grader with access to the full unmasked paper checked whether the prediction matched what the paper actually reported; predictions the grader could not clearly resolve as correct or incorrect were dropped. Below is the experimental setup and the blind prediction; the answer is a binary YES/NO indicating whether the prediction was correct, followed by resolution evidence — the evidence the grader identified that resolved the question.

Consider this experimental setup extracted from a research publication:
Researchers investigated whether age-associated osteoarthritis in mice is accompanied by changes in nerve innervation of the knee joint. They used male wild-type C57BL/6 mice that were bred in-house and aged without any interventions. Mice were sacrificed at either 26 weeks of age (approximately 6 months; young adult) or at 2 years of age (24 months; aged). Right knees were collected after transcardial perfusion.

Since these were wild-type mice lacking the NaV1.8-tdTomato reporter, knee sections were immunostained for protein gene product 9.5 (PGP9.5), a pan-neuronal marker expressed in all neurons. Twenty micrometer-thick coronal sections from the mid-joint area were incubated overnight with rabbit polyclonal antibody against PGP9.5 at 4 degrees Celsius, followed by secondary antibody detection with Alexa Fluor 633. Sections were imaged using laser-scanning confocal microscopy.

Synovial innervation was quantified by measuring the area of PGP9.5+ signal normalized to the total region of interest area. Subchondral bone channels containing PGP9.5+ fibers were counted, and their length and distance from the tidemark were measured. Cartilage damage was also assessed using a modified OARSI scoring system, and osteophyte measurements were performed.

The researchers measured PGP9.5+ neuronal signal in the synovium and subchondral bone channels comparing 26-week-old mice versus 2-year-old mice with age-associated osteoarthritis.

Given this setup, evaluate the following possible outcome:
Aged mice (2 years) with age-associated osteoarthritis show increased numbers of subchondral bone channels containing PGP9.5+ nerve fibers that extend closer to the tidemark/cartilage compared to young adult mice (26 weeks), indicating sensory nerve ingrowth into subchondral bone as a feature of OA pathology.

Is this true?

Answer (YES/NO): YES